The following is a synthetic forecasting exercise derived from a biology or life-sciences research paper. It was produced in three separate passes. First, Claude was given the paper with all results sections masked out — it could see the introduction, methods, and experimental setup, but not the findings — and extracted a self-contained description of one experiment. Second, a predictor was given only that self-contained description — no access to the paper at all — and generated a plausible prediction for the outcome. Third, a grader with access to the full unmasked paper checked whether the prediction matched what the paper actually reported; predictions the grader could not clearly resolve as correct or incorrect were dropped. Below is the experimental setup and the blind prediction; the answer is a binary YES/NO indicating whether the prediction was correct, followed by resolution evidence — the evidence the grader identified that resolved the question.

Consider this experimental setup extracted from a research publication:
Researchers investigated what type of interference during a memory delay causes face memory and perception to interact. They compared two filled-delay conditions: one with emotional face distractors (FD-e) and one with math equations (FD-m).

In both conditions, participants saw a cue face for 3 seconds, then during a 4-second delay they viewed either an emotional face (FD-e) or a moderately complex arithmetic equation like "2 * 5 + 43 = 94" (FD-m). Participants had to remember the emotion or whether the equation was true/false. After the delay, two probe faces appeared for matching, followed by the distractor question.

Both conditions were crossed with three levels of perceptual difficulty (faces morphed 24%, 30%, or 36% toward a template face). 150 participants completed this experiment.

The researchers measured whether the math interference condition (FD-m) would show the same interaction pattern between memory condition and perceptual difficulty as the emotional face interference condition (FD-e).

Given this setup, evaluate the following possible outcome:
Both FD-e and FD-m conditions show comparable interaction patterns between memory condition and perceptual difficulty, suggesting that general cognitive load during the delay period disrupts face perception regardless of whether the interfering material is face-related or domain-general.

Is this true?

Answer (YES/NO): NO